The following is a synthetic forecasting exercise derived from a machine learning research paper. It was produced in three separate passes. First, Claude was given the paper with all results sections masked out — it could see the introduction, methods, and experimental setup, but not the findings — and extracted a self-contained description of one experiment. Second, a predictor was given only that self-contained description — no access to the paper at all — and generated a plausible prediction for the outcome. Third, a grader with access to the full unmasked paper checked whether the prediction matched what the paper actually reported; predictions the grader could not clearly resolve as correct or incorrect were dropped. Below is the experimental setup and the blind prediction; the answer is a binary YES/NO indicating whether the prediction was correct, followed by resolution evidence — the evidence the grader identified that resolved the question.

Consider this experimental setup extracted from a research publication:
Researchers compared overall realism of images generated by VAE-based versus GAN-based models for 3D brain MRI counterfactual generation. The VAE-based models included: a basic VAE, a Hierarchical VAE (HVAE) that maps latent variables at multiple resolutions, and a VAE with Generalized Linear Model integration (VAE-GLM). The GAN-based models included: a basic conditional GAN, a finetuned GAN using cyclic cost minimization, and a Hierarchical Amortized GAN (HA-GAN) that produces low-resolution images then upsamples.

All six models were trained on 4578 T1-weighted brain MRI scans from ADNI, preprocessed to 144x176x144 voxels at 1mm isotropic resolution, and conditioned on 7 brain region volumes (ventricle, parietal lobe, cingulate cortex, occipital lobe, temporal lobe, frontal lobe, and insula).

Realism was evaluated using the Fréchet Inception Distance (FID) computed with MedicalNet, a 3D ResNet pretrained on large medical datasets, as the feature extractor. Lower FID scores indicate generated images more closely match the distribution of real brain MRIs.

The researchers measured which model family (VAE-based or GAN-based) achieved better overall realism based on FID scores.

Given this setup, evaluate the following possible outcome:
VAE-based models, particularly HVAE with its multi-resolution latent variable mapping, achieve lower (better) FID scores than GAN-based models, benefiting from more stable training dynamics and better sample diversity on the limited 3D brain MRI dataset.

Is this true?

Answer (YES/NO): YES